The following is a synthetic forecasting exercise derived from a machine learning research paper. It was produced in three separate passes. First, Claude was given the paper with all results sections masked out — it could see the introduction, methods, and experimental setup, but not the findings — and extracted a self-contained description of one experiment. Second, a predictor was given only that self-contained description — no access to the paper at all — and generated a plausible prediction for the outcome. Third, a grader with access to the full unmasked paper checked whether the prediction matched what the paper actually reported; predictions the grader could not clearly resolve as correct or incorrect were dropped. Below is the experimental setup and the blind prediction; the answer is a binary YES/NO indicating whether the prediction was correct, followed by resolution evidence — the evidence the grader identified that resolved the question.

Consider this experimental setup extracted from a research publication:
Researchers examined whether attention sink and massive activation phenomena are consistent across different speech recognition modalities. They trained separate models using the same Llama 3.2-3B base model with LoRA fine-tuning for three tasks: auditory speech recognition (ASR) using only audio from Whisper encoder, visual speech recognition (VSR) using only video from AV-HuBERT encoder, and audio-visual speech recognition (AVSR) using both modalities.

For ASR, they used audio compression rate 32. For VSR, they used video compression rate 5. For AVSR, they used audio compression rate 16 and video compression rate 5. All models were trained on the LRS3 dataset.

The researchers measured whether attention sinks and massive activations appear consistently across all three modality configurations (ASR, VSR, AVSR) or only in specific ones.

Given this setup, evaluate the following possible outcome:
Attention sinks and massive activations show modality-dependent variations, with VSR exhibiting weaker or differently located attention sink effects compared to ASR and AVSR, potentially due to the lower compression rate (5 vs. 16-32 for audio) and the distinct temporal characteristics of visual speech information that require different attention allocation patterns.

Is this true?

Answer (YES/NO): NO